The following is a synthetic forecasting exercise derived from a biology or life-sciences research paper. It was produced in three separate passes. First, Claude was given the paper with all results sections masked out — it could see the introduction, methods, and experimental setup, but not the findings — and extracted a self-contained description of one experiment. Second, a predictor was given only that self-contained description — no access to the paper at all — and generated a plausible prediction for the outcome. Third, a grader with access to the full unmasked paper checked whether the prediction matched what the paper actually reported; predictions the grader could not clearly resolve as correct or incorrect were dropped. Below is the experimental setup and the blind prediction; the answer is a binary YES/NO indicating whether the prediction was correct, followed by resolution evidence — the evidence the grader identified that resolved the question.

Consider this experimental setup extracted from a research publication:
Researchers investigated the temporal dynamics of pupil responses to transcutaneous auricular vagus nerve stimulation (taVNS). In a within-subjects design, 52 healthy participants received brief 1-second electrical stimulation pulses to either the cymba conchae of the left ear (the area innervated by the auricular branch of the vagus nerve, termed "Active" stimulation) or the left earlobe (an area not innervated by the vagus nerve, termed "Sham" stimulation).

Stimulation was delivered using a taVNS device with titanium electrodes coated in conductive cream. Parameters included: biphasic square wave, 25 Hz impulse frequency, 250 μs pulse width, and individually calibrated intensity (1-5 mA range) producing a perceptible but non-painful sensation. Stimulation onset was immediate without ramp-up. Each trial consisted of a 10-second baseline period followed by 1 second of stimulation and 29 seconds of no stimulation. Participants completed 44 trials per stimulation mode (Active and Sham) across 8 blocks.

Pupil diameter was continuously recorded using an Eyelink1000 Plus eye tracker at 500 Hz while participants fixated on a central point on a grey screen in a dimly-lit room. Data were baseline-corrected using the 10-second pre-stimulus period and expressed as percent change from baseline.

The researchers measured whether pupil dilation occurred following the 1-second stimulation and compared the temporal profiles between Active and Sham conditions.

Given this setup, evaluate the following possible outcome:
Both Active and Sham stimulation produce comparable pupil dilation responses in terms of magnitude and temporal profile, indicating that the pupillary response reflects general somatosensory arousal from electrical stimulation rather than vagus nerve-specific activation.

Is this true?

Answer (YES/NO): NO